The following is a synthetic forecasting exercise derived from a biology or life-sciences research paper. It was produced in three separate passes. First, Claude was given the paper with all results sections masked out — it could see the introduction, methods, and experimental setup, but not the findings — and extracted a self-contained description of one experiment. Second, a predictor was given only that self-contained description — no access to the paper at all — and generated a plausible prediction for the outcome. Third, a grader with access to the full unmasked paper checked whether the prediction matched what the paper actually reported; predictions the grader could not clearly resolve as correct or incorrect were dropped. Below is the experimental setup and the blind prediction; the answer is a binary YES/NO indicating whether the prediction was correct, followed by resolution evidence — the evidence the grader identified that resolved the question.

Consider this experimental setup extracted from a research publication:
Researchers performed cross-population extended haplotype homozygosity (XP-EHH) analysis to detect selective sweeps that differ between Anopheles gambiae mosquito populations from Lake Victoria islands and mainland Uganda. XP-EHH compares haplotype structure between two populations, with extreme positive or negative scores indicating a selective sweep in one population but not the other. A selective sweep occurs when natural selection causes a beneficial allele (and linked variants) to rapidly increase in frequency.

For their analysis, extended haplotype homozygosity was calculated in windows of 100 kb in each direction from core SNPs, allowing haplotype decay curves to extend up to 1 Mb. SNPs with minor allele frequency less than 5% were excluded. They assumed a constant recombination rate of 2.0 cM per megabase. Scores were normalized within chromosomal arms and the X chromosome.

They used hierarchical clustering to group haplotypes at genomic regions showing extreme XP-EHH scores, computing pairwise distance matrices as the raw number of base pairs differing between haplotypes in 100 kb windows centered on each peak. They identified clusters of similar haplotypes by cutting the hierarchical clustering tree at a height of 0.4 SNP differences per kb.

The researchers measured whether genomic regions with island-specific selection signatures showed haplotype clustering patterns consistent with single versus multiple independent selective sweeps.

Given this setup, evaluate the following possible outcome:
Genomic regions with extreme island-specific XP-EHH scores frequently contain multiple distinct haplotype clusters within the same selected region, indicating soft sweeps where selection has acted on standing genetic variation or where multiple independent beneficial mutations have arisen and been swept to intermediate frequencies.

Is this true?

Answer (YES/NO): NO